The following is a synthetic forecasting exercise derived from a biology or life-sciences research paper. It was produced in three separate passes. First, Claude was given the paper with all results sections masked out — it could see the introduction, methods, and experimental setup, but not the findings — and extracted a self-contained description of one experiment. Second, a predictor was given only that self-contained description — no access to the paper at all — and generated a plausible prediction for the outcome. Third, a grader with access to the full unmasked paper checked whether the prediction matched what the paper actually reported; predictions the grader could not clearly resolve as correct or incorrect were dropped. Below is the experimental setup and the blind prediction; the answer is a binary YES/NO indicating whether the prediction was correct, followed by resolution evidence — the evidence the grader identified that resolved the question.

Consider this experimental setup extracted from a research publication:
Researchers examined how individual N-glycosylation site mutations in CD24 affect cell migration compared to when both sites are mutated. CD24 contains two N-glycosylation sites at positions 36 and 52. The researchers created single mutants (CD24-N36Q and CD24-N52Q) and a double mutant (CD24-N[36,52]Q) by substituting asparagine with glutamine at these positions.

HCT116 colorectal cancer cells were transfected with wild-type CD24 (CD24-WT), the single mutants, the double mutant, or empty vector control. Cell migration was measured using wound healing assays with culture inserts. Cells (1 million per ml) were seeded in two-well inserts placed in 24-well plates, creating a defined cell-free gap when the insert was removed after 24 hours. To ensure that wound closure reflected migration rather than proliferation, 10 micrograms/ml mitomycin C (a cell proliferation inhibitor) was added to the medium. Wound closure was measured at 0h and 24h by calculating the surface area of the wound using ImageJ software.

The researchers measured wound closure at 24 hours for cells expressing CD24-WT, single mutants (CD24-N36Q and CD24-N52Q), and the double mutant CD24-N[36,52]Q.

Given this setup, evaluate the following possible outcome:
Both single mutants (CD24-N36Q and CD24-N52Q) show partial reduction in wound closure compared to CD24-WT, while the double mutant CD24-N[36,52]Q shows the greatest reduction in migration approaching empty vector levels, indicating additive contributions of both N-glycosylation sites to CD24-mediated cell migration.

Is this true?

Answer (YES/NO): YES